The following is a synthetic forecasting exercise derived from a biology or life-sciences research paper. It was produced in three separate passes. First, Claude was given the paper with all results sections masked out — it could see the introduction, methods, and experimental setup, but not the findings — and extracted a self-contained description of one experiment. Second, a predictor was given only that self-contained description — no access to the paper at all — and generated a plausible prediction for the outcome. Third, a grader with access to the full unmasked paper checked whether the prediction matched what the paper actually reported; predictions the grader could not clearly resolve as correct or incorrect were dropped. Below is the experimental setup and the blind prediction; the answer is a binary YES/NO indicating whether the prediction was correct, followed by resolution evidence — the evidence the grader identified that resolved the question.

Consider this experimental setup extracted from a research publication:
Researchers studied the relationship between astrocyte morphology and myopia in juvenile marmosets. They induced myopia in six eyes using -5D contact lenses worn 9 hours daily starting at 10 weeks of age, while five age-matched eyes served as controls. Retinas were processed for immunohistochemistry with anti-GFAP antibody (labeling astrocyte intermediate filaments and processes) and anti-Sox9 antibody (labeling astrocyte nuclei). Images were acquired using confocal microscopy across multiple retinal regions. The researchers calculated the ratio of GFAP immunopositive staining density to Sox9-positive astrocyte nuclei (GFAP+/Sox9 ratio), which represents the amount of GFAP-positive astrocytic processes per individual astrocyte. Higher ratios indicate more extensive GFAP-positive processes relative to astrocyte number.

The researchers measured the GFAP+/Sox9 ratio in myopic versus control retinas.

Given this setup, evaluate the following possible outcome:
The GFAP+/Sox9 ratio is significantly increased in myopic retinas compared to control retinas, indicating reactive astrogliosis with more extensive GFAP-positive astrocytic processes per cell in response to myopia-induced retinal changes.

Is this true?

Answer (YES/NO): YES